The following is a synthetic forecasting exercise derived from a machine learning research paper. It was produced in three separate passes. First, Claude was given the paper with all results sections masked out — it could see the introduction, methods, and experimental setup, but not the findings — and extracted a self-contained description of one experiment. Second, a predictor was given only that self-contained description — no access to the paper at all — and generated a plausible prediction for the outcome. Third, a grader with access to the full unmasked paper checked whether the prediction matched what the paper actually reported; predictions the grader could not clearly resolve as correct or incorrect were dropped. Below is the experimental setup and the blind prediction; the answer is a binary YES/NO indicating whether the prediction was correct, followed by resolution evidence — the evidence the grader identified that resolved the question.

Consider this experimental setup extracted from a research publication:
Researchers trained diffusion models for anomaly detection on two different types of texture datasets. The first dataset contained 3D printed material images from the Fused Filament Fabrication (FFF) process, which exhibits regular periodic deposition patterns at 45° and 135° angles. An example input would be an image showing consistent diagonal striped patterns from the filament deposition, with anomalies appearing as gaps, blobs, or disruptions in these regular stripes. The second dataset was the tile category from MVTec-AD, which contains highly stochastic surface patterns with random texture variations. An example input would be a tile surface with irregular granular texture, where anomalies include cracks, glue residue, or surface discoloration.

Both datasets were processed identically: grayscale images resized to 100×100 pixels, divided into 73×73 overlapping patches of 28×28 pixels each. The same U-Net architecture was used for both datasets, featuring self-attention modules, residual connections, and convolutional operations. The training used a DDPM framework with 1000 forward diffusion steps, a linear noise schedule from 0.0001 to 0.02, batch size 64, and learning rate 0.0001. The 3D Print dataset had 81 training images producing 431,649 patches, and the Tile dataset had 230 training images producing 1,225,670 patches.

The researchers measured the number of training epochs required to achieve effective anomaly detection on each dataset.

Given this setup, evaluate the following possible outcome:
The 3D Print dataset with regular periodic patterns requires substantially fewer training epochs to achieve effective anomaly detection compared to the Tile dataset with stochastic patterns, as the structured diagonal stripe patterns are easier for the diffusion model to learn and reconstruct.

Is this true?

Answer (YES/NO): YES